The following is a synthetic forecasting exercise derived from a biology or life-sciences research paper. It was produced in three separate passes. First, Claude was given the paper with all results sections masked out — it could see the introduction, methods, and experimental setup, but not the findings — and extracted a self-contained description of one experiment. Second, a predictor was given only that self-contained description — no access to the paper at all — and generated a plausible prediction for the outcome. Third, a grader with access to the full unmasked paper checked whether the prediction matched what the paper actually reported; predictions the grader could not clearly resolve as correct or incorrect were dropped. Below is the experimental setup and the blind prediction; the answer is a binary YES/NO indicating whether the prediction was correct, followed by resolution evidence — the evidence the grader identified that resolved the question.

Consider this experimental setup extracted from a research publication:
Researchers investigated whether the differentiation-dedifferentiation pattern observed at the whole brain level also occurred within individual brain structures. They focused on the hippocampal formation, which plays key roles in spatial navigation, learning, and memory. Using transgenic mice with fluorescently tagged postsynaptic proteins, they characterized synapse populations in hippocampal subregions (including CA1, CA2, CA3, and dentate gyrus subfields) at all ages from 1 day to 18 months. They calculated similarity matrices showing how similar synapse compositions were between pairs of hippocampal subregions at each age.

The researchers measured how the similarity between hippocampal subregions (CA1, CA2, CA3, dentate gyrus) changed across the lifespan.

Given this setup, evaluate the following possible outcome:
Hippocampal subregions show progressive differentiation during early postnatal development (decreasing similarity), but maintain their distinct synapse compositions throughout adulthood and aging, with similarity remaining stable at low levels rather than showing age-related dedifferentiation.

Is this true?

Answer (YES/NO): NO